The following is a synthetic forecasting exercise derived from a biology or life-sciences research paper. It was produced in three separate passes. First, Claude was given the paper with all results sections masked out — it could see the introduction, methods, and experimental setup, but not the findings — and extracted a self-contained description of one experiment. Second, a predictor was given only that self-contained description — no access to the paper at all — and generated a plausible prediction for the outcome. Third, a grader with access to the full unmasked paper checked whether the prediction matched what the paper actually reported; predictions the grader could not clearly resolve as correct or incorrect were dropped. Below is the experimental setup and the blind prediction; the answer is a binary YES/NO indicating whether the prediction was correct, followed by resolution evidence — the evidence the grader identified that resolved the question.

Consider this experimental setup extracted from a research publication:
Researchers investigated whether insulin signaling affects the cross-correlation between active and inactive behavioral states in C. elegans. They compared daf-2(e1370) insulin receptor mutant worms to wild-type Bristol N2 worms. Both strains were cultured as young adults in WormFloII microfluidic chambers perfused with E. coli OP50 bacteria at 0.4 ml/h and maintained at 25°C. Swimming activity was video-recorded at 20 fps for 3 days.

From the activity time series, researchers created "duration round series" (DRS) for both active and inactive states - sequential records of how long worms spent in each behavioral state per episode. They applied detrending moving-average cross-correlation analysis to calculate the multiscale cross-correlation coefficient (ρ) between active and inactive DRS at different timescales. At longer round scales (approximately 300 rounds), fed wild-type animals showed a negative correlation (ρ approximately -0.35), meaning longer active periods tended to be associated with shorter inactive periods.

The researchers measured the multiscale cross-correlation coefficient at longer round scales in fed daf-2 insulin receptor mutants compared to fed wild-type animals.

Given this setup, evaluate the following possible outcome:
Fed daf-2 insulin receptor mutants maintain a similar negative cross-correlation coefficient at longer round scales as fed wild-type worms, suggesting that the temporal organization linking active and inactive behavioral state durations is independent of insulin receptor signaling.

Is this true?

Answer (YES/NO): NO